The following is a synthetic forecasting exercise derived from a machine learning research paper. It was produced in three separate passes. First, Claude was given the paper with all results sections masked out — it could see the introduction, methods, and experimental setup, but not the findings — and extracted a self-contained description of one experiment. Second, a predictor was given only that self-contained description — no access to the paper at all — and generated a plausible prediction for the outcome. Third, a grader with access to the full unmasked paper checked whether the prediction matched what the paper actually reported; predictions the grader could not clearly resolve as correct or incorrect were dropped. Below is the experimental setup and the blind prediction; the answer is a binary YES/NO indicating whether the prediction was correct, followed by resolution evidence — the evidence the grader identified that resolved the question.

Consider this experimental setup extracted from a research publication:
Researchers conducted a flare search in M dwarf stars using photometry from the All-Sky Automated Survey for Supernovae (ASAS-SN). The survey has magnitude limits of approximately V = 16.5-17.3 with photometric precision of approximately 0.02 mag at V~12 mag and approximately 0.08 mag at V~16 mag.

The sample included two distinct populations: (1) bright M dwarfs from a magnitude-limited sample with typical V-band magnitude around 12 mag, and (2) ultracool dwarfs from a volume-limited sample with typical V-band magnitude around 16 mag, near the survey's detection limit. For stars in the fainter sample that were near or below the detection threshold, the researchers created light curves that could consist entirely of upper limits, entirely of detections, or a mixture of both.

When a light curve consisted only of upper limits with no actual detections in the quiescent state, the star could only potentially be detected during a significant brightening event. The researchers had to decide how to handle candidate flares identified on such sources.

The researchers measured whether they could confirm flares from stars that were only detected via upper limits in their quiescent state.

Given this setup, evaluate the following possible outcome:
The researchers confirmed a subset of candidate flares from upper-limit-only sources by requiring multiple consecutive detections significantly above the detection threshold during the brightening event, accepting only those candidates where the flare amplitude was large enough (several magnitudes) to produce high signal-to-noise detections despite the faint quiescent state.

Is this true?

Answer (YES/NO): NO